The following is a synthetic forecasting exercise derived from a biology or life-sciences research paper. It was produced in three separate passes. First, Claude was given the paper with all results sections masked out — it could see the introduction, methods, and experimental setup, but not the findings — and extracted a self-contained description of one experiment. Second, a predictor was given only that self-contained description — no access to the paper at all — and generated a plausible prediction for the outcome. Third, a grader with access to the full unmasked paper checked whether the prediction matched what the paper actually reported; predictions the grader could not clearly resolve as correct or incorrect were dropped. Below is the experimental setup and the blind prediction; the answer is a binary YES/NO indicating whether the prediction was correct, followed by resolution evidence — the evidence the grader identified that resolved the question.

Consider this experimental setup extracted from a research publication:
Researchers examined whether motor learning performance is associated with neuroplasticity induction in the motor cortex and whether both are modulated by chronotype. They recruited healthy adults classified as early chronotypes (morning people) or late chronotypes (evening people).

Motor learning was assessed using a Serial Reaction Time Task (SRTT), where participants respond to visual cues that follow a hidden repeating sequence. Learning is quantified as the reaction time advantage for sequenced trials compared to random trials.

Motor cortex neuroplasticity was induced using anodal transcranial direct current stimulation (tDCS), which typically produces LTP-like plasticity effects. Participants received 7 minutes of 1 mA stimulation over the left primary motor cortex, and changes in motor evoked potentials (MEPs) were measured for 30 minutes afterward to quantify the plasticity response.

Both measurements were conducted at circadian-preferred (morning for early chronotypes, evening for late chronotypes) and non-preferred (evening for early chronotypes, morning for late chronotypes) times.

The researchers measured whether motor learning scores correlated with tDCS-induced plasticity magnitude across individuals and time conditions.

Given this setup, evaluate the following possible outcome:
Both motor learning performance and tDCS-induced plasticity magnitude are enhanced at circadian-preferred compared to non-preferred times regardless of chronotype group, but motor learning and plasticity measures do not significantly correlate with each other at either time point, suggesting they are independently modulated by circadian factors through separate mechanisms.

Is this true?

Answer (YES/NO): NO